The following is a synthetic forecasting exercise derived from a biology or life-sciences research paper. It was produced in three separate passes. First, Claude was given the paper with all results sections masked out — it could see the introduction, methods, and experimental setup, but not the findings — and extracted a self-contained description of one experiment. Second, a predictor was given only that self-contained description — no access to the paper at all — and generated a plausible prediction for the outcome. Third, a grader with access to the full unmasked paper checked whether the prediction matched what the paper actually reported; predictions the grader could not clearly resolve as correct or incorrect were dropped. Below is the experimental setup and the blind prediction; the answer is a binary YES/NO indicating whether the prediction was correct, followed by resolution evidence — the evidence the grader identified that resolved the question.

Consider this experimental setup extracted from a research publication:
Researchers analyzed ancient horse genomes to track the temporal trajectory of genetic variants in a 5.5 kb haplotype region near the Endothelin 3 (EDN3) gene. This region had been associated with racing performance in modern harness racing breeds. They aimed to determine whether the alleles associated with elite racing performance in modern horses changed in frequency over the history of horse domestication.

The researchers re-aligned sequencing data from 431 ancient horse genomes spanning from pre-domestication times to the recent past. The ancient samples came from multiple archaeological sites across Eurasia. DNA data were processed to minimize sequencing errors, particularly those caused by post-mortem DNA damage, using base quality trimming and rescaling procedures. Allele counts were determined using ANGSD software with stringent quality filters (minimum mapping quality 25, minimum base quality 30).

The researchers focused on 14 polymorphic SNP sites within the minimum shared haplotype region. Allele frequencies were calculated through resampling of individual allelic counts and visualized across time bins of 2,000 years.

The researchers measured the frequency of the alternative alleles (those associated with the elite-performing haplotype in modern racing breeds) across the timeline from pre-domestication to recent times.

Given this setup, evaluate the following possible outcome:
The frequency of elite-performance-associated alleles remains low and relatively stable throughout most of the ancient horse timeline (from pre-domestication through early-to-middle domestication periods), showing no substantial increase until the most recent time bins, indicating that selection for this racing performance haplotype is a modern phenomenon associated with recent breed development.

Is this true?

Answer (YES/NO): NO